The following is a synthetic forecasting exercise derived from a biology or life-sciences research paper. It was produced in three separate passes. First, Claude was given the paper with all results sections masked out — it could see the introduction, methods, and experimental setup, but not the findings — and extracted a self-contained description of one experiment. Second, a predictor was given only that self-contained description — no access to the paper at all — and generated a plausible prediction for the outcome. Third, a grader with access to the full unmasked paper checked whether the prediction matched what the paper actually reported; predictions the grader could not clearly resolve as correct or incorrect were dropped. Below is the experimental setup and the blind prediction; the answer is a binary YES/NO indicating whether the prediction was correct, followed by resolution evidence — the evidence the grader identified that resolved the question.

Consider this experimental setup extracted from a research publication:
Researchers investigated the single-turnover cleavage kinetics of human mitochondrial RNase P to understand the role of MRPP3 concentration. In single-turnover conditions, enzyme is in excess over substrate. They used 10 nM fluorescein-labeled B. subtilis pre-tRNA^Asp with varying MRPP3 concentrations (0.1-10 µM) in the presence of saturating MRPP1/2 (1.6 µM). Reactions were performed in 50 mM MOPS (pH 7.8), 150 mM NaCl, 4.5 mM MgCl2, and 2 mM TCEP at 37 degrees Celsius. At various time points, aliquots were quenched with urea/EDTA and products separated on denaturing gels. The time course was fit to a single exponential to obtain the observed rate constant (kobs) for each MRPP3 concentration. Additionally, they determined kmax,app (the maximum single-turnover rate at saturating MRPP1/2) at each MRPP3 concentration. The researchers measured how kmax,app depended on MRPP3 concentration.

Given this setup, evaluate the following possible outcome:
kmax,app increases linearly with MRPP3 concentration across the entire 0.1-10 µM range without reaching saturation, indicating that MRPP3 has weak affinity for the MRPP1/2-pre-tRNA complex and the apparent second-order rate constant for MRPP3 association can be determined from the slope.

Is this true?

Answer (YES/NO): NO